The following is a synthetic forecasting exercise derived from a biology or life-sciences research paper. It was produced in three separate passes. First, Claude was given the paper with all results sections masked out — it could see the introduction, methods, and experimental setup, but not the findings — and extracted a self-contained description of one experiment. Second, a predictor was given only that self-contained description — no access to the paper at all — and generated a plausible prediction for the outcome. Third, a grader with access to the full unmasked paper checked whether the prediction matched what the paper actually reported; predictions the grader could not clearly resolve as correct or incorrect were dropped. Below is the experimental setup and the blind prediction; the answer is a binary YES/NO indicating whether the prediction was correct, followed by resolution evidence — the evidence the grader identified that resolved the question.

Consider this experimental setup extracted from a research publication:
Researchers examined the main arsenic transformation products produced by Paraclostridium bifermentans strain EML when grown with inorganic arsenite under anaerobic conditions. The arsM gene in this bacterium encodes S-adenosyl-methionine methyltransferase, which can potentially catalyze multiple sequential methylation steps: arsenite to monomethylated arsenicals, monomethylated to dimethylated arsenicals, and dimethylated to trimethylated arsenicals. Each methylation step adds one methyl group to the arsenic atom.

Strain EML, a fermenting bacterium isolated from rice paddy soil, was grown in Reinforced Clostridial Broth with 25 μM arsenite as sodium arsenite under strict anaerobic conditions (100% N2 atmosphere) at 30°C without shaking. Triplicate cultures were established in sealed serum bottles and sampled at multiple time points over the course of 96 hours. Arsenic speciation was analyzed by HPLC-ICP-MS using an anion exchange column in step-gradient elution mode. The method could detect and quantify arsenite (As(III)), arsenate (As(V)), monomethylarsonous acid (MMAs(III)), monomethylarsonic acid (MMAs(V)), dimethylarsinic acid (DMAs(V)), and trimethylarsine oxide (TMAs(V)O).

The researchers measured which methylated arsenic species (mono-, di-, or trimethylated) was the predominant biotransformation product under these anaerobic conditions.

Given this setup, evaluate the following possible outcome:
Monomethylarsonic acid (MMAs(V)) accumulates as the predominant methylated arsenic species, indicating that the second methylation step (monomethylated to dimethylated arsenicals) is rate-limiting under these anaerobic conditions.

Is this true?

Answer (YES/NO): NO